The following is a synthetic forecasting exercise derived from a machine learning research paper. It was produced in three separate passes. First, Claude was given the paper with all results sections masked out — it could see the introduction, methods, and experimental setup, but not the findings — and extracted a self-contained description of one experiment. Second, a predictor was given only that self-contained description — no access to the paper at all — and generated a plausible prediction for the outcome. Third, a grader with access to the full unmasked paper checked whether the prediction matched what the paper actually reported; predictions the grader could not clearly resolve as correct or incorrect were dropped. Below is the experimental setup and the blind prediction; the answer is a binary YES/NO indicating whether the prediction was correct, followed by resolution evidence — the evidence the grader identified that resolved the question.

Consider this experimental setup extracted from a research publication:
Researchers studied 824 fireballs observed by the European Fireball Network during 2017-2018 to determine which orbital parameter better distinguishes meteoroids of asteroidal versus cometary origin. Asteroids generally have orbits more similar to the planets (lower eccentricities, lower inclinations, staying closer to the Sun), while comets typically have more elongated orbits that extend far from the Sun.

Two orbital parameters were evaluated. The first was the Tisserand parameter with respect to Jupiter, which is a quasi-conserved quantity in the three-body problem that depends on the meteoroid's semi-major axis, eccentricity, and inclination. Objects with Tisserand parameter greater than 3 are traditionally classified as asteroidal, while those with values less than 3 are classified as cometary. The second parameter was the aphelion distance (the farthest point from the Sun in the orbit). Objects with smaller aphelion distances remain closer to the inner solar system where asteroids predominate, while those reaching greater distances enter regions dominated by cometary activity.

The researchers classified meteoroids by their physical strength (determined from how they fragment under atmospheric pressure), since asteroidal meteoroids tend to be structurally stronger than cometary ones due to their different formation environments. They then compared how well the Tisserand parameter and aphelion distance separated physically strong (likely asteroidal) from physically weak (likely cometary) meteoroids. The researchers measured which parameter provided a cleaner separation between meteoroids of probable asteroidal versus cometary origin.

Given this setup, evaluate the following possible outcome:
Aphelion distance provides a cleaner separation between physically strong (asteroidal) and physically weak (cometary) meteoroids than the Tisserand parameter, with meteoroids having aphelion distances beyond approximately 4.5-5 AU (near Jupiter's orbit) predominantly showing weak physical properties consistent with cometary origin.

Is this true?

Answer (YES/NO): YES